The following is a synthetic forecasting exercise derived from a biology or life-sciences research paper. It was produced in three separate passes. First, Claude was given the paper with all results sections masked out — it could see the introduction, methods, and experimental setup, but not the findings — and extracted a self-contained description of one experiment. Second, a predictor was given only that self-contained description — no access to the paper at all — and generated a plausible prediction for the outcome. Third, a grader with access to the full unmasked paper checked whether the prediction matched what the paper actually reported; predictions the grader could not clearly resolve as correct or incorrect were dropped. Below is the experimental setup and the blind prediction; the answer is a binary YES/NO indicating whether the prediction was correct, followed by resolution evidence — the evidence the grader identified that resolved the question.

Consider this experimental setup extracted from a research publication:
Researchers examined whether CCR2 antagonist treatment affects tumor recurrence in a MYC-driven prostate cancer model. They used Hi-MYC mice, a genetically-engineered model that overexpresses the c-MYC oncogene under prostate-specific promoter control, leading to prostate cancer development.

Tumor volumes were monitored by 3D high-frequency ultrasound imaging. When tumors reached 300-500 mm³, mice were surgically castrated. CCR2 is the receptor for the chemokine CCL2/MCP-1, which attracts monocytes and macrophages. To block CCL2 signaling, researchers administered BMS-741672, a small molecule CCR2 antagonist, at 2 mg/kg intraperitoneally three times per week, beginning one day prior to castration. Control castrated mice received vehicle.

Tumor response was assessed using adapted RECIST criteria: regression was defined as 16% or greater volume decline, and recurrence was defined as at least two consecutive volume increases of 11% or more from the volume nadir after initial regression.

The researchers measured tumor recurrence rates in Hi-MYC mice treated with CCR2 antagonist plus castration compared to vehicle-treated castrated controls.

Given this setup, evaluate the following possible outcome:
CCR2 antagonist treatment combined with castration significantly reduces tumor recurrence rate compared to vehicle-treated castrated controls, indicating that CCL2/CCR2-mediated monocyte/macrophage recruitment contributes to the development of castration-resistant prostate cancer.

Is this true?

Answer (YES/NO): YES